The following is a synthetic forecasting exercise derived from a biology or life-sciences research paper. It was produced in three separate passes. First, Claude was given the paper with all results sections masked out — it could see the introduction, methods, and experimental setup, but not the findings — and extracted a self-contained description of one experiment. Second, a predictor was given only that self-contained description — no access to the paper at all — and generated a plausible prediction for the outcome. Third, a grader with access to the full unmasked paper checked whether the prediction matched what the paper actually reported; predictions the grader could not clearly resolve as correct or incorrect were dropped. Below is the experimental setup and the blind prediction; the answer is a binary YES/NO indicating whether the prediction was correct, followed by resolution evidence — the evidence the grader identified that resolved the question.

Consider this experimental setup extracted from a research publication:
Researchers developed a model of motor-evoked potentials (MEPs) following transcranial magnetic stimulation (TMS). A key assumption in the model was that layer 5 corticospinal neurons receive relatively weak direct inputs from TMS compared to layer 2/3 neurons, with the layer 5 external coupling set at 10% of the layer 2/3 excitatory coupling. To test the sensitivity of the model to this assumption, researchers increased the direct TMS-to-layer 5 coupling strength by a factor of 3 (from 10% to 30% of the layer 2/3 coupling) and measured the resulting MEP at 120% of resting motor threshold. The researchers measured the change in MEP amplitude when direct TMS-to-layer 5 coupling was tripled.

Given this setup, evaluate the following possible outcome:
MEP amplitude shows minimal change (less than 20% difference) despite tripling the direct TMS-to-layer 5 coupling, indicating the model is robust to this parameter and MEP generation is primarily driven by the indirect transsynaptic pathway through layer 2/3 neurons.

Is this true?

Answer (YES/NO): NO